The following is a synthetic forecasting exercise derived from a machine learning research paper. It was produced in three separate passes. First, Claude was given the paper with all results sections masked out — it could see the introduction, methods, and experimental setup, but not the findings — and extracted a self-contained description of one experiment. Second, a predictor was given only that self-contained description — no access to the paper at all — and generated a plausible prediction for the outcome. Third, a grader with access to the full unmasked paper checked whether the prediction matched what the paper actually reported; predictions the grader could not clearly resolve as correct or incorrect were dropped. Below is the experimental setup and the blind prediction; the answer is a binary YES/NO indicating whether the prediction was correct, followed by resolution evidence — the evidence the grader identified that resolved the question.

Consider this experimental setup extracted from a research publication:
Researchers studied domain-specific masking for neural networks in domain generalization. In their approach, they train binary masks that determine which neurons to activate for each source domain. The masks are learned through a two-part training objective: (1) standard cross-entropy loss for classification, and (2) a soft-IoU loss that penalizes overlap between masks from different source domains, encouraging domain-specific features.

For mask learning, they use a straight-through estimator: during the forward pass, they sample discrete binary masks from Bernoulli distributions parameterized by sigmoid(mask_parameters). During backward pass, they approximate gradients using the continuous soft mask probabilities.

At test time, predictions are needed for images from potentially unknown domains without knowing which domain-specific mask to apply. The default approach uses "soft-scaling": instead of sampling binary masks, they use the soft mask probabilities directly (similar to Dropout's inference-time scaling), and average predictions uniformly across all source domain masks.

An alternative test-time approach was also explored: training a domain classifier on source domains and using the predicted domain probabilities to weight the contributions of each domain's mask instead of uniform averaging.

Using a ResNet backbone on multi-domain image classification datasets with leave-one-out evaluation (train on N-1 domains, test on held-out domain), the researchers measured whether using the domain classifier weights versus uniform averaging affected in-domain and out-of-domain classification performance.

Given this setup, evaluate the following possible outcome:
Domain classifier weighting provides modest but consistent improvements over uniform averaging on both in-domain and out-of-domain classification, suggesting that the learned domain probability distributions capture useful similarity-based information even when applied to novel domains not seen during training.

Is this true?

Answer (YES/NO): NO